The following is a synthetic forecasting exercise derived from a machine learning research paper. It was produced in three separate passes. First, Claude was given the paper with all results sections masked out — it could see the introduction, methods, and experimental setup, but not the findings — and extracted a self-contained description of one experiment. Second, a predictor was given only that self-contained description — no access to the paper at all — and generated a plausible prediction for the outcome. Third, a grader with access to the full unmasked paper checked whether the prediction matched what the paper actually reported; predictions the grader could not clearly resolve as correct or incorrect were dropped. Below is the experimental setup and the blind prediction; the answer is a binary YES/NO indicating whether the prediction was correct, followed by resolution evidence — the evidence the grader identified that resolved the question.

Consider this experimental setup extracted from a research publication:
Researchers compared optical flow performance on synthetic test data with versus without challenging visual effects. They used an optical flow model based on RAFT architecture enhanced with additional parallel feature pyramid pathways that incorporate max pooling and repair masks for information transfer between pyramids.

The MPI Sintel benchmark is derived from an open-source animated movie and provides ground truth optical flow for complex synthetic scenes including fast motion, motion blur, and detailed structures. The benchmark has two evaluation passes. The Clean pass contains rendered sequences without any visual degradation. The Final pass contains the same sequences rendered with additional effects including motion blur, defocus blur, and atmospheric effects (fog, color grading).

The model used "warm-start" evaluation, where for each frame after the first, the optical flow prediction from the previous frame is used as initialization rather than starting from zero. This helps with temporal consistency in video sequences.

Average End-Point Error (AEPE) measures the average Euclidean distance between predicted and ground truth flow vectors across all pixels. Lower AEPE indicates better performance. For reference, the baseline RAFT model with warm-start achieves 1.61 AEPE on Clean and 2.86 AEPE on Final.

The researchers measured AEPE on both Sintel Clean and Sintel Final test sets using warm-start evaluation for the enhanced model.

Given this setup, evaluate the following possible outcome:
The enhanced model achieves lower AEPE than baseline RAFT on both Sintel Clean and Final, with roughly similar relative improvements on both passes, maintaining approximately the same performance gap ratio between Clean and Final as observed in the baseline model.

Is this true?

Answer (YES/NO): NO